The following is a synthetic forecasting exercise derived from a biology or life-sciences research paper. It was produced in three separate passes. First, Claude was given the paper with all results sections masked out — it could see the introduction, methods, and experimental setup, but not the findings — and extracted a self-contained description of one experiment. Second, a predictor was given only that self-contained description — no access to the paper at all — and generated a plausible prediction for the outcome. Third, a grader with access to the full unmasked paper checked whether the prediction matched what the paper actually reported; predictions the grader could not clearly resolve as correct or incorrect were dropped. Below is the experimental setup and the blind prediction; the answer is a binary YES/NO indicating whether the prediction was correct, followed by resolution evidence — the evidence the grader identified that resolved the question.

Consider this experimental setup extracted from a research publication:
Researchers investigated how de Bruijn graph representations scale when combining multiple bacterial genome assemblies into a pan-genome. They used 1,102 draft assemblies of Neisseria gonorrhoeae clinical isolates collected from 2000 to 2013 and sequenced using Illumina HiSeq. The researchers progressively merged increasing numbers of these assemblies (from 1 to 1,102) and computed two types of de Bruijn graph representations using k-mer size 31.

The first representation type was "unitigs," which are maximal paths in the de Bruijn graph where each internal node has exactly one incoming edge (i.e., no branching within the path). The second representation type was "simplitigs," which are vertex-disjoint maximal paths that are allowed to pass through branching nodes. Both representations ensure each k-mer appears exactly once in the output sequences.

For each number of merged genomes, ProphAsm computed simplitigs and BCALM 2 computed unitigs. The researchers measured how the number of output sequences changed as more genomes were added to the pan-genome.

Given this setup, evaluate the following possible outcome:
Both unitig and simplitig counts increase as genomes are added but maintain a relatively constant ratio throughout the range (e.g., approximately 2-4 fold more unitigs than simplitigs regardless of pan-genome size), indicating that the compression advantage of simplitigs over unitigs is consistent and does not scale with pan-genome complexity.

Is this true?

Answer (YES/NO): NO